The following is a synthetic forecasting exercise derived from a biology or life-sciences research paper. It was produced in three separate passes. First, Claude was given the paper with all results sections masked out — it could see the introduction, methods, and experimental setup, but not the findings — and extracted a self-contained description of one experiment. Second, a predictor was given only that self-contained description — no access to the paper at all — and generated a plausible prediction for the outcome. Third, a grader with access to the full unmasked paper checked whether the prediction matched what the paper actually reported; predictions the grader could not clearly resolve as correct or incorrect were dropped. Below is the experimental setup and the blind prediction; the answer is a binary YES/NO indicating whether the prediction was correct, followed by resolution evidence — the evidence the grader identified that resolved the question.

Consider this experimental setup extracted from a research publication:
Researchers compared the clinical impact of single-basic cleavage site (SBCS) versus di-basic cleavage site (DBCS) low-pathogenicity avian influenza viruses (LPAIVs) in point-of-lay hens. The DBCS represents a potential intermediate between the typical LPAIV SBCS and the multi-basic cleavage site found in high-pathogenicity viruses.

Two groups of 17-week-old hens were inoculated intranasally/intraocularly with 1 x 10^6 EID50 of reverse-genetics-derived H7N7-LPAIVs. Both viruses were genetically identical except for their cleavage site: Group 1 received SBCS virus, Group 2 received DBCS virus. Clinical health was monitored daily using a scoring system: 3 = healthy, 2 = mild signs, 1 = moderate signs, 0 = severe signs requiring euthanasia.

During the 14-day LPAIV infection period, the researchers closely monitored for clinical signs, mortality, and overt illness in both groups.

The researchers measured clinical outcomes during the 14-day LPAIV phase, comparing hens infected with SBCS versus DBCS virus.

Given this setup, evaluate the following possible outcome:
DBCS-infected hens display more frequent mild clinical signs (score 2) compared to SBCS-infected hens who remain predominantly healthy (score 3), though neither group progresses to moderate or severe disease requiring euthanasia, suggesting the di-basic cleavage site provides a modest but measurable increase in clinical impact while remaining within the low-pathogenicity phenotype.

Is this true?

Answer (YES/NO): NO